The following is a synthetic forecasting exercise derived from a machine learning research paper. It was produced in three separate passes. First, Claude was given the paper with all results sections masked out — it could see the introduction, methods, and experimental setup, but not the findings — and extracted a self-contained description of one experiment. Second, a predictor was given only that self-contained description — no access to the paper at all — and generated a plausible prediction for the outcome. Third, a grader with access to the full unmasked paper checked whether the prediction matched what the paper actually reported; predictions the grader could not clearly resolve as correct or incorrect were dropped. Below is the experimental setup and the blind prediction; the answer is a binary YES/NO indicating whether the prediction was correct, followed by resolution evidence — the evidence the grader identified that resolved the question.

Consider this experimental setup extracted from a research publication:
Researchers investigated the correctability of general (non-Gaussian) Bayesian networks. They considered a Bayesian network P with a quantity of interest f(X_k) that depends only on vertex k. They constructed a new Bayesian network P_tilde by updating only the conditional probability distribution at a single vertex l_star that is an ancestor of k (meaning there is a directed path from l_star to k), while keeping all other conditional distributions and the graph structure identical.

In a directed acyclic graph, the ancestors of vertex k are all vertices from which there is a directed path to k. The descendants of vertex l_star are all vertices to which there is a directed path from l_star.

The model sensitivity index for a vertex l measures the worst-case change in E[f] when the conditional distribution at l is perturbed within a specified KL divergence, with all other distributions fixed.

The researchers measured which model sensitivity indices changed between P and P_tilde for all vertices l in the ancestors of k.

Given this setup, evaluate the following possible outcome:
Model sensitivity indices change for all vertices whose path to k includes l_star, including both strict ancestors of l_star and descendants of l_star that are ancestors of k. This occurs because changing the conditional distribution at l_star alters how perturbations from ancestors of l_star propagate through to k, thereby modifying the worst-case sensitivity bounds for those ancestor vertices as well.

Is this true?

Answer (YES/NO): NO